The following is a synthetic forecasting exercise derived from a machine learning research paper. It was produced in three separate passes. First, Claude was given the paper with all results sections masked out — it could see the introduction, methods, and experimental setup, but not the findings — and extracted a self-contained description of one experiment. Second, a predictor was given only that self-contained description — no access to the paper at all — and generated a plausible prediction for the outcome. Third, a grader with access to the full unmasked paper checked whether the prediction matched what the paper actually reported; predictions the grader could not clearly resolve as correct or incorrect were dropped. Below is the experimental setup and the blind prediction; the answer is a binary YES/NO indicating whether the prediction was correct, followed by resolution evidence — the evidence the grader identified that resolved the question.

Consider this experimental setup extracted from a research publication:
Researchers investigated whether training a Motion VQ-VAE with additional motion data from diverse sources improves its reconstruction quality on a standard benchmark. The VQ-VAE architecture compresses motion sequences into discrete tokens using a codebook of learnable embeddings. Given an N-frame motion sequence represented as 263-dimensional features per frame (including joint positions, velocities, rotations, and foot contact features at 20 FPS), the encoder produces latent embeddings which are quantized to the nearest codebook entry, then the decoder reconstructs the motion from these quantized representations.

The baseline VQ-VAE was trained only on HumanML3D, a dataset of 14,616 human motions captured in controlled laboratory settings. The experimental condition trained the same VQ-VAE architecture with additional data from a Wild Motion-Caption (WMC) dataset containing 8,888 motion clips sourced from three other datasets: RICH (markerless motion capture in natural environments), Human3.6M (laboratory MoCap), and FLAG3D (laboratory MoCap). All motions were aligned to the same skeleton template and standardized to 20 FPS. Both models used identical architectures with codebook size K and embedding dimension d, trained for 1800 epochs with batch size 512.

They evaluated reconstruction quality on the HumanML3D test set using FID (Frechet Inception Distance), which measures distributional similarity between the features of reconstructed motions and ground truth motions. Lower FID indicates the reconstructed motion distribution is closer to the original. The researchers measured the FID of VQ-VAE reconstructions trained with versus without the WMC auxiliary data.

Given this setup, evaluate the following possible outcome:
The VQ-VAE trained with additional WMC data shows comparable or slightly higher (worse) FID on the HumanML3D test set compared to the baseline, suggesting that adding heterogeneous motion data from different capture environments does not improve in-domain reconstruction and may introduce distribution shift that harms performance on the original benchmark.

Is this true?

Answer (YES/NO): NO